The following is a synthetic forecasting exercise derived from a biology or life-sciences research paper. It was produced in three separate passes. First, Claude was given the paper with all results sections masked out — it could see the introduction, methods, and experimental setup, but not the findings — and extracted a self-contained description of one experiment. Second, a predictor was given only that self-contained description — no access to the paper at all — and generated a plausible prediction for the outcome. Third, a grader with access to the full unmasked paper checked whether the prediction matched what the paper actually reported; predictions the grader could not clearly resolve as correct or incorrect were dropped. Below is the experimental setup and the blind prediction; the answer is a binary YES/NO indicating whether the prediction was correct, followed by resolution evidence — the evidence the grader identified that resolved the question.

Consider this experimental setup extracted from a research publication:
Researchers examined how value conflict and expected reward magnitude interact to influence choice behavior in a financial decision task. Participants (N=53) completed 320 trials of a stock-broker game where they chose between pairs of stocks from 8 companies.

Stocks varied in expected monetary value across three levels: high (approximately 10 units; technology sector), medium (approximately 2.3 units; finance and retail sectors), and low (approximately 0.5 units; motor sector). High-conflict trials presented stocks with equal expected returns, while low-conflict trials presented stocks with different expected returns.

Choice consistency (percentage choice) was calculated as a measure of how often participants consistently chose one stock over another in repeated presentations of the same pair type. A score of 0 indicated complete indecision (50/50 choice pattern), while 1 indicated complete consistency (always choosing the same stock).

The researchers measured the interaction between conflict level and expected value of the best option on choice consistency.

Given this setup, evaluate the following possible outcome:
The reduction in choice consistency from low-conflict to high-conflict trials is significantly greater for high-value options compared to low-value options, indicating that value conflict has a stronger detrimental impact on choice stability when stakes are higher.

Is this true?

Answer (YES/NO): YES